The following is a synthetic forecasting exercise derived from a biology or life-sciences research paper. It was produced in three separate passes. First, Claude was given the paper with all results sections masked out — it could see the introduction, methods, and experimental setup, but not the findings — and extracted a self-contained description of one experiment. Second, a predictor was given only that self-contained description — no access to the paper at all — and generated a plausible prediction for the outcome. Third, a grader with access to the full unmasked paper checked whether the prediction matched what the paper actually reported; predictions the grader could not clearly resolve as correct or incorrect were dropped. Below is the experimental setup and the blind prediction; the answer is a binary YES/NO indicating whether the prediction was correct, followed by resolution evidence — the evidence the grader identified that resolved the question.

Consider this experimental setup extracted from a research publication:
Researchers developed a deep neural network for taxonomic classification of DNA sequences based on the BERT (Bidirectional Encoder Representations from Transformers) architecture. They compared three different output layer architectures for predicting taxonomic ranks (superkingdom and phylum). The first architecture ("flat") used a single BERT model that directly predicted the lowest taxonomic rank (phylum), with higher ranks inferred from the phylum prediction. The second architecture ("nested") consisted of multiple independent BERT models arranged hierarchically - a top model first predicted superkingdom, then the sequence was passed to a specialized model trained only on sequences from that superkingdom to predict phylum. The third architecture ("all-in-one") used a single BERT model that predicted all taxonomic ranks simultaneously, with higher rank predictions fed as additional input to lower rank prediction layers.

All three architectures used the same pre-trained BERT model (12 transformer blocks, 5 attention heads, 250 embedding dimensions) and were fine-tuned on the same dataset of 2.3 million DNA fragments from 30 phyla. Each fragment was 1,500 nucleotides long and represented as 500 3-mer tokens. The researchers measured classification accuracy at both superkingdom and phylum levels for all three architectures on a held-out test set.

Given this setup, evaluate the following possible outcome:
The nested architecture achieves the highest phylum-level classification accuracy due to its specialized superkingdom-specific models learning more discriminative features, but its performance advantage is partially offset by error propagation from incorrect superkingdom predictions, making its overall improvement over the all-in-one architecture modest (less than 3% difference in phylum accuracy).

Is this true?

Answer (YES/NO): NO